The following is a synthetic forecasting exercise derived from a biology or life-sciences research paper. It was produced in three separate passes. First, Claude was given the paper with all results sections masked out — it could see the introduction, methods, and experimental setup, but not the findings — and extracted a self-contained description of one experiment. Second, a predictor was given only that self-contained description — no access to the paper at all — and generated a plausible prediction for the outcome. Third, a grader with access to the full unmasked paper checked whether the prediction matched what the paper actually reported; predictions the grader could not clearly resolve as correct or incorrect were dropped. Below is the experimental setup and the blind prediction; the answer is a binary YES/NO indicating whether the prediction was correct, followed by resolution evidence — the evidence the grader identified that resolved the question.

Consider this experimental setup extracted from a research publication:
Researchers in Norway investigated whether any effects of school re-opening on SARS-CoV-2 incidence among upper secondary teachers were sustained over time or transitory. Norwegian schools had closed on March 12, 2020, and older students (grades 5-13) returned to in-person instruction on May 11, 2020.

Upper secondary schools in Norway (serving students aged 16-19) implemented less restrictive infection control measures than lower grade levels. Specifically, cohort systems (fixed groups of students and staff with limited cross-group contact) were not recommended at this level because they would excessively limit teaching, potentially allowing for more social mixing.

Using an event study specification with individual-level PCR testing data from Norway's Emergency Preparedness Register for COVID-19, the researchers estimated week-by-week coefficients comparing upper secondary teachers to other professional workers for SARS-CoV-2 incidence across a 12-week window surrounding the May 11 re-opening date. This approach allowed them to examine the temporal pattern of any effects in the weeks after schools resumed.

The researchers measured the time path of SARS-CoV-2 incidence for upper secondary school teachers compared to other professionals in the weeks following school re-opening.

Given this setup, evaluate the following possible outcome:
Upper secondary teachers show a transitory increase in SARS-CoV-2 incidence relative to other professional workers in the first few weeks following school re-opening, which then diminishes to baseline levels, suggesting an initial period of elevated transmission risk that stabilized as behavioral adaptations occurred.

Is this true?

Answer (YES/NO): YES